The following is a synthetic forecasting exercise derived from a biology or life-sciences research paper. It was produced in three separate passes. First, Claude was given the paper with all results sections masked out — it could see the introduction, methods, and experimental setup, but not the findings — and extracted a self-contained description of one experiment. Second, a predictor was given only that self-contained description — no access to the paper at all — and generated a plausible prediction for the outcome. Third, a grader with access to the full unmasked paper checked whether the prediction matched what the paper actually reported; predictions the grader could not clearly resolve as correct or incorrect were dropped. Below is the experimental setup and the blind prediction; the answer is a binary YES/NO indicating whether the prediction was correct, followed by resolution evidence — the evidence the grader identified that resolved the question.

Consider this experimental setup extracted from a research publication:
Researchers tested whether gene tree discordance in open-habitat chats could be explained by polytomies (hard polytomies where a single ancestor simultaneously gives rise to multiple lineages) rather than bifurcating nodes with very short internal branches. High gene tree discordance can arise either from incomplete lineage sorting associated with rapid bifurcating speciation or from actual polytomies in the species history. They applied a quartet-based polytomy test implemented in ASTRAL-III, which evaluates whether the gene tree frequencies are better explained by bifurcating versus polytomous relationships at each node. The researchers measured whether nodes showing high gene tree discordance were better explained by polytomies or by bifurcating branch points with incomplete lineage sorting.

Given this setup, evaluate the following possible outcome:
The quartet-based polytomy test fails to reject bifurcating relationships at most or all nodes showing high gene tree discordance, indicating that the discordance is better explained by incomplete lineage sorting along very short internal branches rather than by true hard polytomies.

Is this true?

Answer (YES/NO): YES